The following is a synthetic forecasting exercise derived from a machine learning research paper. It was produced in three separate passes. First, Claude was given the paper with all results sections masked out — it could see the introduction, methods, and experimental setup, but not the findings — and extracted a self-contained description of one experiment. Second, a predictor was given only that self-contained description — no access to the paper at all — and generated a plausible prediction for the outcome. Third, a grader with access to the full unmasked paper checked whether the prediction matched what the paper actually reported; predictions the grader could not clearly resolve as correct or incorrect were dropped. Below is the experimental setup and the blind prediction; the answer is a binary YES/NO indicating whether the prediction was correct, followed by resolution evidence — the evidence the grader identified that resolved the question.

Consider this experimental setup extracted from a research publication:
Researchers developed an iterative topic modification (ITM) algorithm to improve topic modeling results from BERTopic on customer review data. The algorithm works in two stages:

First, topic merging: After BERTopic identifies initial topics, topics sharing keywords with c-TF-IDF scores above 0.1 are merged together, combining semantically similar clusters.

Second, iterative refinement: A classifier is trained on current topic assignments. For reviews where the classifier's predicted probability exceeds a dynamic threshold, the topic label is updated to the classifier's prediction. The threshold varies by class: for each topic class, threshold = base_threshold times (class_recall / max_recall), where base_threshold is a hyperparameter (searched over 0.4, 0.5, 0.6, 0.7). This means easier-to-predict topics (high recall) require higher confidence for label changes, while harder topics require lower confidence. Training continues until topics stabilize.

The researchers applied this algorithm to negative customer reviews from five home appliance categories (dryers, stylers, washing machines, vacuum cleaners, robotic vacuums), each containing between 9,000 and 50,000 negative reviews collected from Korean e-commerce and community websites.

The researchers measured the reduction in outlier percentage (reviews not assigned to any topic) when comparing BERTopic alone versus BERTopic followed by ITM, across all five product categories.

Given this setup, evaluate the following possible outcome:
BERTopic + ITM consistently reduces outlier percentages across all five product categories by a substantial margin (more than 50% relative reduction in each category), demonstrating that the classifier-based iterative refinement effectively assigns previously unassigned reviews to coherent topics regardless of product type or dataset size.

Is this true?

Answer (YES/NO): NO